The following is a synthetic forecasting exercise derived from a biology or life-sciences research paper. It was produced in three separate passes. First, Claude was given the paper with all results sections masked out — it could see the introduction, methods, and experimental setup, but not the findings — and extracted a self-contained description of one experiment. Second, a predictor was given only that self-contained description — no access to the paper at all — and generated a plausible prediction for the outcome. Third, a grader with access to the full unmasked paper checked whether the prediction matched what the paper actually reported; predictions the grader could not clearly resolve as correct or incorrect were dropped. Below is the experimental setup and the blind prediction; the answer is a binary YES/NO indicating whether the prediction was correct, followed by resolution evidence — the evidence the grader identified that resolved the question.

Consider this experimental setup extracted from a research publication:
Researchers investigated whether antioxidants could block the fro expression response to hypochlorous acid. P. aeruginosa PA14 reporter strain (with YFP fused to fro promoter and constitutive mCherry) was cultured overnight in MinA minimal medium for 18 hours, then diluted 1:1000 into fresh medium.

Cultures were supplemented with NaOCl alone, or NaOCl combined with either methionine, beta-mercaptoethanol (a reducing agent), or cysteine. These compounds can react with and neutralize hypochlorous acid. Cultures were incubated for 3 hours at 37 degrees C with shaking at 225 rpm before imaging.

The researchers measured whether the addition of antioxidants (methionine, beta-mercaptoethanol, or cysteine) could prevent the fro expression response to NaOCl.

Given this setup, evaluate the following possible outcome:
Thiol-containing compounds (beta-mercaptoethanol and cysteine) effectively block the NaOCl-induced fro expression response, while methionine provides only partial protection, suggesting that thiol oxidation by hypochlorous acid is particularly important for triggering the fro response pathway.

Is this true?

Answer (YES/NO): NO